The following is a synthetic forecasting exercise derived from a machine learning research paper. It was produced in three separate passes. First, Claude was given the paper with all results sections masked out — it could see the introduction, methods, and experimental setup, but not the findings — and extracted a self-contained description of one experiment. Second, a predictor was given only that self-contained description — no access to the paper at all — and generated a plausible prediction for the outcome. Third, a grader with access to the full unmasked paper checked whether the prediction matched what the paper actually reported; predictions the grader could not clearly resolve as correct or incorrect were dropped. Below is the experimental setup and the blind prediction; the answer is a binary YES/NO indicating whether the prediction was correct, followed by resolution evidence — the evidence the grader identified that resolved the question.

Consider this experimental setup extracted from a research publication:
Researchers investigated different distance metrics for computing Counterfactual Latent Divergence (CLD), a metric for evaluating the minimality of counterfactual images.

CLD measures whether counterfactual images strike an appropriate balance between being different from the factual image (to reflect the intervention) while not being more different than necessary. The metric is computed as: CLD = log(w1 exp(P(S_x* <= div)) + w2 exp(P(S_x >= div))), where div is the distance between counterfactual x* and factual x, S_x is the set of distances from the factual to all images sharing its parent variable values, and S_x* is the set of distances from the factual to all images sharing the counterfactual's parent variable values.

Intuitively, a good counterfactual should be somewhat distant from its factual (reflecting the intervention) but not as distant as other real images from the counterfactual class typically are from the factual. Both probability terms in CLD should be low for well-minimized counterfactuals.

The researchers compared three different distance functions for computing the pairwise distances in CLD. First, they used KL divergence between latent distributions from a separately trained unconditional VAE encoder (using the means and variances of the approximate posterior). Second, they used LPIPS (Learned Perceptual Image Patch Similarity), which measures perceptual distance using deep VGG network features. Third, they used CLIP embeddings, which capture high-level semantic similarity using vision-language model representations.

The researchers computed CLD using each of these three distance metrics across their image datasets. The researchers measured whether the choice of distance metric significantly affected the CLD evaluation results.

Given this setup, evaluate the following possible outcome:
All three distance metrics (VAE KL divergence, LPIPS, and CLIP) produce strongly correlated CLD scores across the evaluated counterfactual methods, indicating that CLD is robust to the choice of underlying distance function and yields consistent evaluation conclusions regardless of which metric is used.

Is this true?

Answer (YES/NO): YES